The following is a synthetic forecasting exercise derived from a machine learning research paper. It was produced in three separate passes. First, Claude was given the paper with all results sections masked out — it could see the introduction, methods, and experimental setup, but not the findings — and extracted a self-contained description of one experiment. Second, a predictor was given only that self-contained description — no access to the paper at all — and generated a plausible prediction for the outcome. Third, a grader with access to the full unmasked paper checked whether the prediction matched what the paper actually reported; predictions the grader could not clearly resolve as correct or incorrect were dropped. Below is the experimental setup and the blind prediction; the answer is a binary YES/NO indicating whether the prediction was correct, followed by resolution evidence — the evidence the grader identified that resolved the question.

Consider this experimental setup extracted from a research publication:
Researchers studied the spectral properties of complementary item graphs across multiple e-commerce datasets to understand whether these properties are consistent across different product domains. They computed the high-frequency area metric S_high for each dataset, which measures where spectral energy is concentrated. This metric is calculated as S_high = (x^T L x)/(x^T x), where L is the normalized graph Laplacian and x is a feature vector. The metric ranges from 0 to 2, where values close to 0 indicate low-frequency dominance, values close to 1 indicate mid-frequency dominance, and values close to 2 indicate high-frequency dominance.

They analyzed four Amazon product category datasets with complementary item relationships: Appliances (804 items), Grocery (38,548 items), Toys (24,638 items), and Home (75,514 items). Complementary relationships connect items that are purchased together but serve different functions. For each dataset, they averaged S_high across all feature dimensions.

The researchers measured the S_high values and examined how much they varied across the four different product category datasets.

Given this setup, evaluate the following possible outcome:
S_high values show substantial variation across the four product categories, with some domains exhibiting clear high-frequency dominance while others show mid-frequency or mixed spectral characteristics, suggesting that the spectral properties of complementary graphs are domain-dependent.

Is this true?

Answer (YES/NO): NO